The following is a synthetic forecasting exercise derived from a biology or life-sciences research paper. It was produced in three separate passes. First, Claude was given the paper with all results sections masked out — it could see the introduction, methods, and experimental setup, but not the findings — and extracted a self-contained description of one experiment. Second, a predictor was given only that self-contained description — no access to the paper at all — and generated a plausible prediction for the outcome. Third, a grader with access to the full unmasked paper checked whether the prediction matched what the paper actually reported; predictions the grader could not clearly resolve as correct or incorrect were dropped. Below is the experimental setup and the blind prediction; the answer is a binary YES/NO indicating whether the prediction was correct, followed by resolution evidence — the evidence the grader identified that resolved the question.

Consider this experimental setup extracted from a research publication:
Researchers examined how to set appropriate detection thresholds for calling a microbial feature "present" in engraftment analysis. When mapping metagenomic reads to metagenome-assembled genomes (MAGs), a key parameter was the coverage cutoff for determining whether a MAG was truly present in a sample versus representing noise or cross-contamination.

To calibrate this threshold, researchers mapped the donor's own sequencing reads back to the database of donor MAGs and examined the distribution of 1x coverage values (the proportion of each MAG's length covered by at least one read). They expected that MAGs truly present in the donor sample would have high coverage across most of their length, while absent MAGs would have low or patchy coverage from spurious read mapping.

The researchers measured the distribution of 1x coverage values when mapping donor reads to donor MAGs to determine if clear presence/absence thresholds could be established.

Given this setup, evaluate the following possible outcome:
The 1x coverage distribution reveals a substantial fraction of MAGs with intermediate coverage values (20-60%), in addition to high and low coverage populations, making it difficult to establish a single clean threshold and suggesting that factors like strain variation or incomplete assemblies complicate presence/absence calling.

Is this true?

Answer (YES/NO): NO